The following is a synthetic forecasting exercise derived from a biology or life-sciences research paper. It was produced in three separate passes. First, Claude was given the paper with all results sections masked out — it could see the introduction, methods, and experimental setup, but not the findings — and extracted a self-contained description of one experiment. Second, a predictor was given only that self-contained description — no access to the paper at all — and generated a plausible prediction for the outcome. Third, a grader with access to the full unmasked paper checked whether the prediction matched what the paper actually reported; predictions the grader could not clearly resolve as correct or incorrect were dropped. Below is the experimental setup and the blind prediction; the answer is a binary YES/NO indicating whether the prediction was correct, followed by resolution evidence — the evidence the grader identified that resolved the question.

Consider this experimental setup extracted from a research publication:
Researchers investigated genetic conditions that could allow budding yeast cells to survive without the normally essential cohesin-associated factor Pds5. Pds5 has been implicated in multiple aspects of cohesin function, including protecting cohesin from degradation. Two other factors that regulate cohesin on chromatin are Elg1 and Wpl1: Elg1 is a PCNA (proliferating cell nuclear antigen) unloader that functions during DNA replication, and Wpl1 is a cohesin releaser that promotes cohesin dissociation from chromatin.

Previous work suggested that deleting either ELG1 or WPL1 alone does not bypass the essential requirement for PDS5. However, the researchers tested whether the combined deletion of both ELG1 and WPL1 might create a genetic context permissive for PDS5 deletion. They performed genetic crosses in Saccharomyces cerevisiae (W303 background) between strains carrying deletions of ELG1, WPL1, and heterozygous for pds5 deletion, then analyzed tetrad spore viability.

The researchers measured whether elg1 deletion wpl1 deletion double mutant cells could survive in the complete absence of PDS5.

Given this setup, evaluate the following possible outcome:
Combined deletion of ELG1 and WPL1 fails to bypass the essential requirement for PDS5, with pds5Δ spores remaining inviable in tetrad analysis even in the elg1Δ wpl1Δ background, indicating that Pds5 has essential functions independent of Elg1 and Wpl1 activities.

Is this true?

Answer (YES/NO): NO